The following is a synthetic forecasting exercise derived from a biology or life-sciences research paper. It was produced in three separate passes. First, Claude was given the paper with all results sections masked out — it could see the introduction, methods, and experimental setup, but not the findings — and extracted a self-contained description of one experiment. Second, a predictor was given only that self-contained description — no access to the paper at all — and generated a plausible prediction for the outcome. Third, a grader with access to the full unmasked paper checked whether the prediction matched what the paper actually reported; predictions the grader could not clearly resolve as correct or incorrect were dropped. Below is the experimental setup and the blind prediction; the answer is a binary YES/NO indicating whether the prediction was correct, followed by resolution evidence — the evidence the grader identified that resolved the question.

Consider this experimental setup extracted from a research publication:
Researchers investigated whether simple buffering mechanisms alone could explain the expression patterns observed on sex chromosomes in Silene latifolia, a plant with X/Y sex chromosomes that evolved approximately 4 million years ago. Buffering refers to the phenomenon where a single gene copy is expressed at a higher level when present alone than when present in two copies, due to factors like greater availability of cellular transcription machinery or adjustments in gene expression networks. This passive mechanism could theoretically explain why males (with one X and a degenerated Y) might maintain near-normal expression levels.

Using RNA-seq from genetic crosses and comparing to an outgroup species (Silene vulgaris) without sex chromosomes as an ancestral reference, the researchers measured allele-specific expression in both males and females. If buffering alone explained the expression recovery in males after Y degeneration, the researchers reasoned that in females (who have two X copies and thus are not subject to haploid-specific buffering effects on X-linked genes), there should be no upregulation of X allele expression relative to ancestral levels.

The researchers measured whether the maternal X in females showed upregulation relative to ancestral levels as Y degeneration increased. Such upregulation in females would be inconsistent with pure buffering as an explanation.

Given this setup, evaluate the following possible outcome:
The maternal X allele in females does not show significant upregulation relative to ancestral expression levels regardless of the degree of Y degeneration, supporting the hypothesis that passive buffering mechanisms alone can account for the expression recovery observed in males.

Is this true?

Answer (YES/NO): NO